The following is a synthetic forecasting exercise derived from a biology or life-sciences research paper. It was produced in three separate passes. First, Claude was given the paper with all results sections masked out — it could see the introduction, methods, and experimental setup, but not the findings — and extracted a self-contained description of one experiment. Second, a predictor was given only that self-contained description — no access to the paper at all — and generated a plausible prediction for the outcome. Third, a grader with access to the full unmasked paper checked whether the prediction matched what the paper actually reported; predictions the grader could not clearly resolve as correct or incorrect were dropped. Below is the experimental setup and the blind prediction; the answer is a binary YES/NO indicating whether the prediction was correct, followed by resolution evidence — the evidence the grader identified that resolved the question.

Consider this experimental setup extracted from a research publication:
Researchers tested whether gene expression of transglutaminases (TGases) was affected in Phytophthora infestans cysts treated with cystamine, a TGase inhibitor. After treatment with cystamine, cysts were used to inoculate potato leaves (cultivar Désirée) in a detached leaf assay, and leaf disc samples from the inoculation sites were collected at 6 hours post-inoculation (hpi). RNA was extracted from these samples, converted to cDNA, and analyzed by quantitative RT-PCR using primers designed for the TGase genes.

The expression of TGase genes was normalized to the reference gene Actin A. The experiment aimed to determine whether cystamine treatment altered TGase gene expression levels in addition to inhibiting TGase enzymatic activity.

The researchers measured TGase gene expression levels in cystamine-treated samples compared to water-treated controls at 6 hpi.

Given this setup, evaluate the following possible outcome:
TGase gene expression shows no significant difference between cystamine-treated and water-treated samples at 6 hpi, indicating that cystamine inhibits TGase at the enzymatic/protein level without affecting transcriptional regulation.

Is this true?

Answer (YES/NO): NO